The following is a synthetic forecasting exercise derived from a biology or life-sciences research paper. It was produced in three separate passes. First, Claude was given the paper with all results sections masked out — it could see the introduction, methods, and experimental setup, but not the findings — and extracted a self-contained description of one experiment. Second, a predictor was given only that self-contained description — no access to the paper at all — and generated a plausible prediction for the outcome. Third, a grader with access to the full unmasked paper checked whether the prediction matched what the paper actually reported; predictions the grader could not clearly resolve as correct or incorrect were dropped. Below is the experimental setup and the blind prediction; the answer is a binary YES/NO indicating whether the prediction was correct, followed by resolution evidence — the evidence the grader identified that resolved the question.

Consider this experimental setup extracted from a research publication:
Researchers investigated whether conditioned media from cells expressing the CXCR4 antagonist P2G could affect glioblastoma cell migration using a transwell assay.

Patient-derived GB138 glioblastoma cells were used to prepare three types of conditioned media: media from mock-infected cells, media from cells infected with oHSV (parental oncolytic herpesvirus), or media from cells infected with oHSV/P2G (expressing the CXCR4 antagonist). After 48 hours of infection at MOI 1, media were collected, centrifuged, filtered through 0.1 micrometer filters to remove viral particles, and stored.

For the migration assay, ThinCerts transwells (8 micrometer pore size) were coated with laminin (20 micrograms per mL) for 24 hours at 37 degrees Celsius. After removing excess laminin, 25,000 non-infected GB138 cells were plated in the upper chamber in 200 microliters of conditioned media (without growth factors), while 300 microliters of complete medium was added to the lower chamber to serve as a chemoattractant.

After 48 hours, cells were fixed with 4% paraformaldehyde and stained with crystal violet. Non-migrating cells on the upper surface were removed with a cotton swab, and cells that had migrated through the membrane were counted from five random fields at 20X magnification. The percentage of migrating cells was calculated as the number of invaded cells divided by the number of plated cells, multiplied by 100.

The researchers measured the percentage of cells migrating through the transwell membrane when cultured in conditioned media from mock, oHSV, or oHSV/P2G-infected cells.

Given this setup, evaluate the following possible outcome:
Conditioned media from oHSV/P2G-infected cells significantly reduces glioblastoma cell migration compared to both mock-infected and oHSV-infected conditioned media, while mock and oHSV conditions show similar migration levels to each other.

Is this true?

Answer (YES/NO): YES